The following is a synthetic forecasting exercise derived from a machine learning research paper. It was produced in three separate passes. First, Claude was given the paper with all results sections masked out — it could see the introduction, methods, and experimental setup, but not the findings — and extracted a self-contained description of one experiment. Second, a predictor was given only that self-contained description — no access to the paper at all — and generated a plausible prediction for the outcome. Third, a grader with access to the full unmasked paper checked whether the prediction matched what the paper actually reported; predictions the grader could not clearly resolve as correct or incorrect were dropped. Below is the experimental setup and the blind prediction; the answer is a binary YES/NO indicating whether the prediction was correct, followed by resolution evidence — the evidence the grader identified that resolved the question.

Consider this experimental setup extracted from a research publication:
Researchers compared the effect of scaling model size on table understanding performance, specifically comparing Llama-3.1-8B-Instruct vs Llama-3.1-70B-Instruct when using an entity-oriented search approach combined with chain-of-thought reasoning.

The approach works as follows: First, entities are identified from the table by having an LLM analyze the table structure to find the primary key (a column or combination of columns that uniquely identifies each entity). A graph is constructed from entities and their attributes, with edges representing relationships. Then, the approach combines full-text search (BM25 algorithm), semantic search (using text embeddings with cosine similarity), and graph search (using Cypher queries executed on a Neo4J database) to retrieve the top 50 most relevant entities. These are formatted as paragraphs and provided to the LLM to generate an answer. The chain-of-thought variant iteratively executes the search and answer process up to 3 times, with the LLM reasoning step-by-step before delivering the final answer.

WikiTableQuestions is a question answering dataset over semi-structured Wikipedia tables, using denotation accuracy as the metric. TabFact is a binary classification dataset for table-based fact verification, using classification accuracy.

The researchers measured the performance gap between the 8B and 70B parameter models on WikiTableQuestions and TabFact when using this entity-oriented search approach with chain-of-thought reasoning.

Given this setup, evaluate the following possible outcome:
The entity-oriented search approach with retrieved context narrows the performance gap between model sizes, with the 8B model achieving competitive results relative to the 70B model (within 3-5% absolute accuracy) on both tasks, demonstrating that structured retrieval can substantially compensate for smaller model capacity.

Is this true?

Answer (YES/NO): NO